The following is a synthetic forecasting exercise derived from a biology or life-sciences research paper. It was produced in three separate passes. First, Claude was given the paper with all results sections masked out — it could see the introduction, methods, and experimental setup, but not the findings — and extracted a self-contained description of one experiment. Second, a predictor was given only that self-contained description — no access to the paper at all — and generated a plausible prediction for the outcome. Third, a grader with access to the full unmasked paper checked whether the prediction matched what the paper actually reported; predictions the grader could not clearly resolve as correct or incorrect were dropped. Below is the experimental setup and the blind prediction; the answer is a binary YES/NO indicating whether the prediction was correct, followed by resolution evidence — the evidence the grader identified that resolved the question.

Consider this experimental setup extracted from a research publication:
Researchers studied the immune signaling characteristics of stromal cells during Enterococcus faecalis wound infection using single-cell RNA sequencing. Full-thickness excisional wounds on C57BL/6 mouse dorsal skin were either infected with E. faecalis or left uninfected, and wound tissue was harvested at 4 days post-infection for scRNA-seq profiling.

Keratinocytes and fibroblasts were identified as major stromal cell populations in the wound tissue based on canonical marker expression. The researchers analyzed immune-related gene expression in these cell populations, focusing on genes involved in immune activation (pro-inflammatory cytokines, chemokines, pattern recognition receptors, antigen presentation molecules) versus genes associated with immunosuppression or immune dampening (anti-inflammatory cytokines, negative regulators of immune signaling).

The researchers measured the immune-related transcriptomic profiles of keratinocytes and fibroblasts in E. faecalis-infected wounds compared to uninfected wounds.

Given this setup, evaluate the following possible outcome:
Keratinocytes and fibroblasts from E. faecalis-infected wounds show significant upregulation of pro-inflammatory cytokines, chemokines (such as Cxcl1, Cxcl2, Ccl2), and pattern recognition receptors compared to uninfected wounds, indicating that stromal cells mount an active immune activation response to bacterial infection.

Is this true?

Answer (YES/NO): NO